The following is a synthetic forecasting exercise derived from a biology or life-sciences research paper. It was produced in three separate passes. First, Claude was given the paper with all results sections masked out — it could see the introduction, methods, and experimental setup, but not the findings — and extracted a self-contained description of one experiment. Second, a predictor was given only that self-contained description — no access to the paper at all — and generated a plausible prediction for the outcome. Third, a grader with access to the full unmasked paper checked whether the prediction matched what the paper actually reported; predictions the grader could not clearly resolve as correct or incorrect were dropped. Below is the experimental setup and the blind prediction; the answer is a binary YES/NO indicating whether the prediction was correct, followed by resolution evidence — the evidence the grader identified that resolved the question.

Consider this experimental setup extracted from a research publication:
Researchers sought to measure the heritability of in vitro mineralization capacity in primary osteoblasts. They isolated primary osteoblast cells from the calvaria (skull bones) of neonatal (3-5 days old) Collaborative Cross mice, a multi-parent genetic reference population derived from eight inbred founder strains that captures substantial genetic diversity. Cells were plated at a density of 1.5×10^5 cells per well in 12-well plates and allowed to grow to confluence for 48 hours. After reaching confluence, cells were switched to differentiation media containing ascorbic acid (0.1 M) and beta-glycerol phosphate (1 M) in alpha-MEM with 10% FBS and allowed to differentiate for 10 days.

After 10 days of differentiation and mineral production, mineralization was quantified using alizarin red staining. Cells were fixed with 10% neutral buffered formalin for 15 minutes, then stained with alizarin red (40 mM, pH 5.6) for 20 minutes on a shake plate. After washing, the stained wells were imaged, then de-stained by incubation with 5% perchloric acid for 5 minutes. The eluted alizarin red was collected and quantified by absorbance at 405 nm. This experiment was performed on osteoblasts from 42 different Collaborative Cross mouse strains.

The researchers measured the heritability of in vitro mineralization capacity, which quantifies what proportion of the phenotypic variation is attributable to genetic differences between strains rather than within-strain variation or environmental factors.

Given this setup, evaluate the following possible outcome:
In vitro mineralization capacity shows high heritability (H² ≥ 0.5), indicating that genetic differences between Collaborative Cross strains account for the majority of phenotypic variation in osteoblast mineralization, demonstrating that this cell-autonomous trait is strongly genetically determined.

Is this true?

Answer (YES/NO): NO